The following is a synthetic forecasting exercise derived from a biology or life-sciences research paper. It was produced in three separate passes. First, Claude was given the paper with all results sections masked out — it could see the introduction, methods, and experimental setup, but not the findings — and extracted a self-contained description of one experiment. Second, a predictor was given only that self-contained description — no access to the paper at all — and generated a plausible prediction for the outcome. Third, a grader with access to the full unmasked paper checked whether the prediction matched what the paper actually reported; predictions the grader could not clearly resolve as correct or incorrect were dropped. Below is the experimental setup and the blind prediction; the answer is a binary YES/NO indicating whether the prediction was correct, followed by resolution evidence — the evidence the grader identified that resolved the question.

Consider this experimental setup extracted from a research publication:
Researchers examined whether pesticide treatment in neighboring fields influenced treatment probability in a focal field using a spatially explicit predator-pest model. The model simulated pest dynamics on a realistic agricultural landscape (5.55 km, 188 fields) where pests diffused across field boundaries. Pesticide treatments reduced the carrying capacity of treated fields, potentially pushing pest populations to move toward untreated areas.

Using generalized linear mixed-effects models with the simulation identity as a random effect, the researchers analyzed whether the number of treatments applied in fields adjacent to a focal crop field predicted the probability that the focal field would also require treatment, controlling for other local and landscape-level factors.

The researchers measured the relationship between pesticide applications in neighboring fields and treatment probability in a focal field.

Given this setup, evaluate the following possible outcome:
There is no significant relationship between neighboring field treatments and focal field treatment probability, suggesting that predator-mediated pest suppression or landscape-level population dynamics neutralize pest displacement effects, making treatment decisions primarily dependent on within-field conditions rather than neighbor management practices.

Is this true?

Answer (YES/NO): NO